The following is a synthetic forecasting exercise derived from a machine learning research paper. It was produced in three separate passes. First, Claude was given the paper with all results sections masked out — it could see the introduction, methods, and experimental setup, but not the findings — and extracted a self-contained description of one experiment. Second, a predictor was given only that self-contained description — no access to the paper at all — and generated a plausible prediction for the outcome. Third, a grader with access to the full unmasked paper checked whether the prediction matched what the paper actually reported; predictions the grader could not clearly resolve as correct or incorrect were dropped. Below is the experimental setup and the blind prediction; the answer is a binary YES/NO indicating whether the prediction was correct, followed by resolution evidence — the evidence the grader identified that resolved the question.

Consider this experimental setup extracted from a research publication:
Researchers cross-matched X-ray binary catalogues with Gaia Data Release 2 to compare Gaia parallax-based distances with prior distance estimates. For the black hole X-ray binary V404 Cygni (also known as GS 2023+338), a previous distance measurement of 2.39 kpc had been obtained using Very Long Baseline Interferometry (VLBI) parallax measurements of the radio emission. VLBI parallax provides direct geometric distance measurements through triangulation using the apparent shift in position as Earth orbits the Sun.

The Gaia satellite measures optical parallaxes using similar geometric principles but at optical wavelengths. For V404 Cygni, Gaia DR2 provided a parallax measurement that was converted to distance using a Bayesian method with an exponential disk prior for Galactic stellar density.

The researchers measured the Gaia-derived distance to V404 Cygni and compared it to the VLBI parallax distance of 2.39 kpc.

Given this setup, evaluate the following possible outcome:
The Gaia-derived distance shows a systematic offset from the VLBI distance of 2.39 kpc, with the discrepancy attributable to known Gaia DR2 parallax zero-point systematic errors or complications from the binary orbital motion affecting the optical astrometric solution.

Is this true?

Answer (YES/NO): NO